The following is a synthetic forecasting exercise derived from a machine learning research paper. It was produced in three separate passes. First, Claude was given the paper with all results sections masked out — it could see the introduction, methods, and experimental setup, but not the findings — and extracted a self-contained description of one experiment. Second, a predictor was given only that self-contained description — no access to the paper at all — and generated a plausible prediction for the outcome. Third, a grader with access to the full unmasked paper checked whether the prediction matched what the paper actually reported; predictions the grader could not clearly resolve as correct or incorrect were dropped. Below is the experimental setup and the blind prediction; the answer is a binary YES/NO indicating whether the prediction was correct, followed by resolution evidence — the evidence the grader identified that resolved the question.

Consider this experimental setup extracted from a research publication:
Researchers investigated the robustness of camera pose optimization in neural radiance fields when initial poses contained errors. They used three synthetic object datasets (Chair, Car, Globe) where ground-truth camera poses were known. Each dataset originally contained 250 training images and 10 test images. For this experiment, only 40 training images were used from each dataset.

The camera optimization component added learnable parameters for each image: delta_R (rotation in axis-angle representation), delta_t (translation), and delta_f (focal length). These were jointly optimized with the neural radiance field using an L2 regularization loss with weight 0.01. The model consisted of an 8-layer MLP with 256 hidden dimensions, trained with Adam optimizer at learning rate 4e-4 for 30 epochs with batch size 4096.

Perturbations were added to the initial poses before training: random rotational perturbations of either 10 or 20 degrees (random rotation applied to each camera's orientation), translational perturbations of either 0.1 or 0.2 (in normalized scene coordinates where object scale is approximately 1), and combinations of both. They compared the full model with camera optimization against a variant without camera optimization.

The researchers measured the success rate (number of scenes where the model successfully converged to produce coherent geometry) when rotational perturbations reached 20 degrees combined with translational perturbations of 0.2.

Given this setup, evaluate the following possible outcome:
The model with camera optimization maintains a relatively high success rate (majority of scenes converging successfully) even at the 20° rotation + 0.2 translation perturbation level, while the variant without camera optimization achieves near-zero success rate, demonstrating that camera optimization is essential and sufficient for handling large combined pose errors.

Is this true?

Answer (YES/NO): NO